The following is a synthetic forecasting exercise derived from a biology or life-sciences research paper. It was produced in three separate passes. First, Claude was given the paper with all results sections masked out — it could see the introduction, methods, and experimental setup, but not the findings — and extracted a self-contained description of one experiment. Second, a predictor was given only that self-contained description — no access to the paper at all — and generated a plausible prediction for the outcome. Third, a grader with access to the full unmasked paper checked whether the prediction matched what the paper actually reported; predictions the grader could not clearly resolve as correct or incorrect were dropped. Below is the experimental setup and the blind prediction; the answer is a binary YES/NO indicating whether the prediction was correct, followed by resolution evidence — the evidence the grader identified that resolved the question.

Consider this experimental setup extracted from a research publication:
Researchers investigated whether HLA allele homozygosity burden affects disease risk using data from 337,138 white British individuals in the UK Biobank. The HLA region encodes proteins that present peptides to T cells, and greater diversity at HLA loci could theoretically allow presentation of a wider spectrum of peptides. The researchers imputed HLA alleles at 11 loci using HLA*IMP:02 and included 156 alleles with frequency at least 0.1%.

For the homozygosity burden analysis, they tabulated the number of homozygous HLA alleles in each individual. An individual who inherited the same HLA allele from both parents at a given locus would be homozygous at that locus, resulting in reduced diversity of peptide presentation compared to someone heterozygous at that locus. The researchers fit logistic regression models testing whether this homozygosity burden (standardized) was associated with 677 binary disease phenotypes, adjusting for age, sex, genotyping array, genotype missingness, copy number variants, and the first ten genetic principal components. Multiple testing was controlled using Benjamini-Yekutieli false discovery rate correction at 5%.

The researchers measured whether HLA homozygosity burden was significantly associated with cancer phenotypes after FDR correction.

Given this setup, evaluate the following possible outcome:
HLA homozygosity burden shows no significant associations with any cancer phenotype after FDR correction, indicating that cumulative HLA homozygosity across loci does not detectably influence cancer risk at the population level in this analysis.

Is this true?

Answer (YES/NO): NO